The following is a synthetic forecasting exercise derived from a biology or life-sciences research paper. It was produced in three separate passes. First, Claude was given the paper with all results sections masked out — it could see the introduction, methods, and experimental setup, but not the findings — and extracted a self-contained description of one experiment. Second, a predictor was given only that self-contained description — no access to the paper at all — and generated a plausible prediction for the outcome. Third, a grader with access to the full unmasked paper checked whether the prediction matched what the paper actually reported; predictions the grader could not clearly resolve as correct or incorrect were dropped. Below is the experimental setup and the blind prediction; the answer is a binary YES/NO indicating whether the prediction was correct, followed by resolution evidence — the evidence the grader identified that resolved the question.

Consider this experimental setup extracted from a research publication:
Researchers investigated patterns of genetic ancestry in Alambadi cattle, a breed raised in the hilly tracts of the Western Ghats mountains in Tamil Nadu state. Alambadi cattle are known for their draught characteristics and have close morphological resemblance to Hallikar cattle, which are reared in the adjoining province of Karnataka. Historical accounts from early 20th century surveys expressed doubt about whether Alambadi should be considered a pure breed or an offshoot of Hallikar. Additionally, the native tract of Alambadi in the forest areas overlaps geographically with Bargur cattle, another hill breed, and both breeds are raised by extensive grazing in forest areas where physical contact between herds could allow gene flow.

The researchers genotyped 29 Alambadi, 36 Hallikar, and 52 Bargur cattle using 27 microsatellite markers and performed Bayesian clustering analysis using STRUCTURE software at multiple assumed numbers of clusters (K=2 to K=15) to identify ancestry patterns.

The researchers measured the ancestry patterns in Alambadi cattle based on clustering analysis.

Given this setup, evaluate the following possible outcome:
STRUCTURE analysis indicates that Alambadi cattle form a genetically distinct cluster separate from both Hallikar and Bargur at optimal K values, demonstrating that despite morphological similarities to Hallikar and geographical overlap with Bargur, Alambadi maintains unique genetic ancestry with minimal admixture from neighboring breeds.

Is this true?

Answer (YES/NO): NO